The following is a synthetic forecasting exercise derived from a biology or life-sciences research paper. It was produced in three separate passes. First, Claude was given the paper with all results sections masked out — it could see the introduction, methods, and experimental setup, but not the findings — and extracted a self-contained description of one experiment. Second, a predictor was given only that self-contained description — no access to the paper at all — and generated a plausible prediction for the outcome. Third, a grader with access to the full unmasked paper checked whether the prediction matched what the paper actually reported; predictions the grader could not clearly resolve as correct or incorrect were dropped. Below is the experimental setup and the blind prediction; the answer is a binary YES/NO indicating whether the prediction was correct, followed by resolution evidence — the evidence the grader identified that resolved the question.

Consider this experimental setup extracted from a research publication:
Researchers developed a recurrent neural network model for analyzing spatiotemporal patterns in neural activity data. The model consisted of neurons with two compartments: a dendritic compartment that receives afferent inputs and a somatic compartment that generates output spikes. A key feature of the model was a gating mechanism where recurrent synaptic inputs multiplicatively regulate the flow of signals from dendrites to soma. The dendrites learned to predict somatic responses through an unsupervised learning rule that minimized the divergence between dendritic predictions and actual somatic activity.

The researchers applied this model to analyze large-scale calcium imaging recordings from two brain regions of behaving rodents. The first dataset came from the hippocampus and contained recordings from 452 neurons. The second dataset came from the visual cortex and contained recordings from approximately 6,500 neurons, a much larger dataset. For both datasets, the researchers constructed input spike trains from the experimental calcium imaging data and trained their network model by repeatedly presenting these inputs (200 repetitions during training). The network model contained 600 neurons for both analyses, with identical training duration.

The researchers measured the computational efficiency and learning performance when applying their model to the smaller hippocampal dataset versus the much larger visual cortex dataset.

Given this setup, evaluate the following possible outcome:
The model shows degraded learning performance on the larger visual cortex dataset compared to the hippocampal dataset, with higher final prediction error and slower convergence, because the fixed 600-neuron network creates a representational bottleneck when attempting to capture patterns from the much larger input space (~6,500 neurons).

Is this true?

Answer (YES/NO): NO